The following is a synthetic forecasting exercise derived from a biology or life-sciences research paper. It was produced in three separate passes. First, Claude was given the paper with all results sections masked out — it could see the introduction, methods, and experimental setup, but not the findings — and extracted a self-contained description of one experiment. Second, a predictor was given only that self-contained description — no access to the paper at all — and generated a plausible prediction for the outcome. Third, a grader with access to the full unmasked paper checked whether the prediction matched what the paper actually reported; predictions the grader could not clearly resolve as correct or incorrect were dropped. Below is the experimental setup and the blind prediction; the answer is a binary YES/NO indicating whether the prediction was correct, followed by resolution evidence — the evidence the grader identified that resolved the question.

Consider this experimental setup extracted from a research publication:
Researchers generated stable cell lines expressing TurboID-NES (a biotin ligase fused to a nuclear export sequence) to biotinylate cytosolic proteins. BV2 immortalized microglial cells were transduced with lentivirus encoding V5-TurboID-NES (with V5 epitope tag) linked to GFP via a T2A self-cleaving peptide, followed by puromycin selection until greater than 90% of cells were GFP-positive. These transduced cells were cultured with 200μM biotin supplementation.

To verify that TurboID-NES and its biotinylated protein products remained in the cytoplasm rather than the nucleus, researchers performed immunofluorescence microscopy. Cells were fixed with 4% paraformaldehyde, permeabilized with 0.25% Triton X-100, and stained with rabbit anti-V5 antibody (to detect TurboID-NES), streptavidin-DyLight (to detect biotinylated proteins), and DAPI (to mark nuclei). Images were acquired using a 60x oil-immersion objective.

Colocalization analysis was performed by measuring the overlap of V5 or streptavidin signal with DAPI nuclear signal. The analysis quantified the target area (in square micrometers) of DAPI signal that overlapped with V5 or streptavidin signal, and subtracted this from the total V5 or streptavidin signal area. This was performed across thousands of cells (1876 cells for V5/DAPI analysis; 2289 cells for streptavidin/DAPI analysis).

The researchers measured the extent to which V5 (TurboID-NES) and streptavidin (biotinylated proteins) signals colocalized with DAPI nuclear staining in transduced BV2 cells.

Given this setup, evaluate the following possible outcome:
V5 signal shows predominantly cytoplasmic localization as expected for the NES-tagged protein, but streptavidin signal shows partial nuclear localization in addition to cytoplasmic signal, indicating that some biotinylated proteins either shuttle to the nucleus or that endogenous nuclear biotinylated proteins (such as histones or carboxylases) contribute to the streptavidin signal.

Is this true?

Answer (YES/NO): NO